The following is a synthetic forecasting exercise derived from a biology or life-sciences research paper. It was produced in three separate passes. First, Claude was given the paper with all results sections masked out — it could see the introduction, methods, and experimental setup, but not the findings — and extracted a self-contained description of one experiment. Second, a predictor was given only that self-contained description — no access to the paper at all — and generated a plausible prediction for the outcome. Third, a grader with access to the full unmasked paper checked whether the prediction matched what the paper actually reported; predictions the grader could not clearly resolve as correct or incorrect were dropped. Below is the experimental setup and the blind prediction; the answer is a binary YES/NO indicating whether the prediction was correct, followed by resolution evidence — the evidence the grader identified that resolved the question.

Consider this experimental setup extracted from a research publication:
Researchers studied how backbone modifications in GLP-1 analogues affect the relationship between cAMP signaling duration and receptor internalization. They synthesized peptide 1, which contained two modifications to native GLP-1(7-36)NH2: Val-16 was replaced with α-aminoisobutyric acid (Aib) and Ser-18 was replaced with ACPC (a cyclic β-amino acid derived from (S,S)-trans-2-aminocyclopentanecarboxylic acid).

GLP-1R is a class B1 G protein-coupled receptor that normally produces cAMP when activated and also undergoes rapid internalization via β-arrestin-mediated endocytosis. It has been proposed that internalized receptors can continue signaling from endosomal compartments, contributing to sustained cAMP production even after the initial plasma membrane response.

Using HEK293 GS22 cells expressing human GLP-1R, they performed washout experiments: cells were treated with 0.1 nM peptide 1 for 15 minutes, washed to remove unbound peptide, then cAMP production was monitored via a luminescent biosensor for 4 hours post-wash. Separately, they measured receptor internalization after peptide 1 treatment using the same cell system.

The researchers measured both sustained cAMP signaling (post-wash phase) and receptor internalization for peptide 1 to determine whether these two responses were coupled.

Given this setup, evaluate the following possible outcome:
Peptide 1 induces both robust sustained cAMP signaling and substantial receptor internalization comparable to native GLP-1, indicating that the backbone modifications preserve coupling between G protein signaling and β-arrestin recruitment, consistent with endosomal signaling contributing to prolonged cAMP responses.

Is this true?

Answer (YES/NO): NO